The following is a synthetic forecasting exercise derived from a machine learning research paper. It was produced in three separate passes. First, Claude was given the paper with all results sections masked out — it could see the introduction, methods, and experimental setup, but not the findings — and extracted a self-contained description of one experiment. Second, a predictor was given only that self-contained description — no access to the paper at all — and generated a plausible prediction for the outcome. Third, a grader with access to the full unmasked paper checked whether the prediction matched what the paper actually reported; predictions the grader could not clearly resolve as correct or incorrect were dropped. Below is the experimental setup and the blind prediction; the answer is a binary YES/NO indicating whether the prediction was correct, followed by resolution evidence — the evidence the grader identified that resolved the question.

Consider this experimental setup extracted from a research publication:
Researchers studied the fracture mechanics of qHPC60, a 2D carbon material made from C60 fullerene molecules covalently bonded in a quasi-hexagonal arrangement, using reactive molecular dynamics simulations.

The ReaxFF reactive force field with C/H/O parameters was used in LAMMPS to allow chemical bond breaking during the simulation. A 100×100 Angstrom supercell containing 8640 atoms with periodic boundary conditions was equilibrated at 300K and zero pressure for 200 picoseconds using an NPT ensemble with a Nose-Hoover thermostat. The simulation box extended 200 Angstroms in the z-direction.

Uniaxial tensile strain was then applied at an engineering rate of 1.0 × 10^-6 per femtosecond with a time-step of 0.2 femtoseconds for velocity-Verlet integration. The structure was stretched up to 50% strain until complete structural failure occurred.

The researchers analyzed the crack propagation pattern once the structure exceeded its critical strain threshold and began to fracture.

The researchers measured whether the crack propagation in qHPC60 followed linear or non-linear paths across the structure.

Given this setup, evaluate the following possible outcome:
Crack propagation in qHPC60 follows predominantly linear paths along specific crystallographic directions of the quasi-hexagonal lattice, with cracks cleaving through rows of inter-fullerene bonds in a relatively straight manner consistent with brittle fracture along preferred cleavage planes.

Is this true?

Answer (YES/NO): YES